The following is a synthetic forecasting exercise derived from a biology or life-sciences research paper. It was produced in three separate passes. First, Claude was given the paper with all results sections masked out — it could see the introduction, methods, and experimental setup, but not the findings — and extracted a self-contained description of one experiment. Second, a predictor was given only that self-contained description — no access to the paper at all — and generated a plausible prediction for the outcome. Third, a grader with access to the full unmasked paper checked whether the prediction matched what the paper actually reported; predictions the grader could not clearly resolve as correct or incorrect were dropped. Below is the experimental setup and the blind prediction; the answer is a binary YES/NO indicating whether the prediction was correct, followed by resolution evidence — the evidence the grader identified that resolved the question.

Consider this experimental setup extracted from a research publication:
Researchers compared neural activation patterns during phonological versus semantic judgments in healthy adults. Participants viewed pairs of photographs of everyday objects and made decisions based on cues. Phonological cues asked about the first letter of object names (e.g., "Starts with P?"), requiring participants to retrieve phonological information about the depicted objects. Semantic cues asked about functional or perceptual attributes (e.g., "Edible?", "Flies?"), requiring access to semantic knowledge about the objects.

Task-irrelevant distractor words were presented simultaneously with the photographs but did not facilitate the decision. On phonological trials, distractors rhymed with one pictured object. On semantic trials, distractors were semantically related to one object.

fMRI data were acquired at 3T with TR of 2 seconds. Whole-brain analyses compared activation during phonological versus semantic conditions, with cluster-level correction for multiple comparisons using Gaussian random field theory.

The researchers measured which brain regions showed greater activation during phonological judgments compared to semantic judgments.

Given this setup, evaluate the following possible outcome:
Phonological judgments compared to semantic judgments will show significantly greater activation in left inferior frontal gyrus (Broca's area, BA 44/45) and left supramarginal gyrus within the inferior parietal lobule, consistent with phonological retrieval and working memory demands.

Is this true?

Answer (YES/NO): NO